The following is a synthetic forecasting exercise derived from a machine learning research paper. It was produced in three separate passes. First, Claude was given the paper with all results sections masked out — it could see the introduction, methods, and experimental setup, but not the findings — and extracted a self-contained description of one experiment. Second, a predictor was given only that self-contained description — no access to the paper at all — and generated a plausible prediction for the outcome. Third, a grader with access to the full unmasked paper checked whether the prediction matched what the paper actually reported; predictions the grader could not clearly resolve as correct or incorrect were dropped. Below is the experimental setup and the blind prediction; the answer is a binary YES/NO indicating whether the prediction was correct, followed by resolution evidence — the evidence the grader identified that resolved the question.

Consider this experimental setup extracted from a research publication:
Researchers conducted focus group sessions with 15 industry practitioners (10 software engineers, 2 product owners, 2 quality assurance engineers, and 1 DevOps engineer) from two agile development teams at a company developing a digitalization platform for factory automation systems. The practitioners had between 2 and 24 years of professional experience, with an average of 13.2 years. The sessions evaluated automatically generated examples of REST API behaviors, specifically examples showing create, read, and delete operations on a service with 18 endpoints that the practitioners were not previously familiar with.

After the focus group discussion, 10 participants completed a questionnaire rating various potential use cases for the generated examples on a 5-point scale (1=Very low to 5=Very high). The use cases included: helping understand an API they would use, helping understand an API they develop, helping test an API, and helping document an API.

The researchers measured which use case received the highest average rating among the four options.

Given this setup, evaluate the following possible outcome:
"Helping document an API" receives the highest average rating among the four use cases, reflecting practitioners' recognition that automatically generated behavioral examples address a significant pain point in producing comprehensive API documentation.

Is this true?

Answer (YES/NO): NO